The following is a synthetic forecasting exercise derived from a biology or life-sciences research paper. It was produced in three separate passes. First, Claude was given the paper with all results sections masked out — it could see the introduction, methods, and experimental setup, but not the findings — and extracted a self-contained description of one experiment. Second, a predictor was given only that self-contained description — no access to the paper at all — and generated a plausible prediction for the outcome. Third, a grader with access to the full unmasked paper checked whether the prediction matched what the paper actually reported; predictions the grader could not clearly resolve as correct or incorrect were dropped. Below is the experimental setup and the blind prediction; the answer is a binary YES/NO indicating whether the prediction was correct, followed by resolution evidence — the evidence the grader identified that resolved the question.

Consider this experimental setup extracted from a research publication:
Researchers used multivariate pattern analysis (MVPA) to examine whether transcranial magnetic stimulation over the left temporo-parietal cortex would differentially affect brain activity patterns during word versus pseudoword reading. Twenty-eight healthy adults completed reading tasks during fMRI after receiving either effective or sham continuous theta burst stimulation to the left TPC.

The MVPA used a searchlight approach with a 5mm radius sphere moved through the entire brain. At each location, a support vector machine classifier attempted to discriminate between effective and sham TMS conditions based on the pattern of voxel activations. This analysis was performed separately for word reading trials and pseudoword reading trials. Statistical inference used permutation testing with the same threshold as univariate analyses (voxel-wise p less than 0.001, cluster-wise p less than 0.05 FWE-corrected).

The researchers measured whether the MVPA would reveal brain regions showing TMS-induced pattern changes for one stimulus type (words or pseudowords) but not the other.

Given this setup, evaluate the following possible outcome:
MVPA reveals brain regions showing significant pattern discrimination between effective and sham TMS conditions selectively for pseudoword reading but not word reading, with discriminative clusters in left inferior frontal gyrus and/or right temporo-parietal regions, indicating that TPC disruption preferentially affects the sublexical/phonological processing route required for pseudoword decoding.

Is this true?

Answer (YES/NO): YES